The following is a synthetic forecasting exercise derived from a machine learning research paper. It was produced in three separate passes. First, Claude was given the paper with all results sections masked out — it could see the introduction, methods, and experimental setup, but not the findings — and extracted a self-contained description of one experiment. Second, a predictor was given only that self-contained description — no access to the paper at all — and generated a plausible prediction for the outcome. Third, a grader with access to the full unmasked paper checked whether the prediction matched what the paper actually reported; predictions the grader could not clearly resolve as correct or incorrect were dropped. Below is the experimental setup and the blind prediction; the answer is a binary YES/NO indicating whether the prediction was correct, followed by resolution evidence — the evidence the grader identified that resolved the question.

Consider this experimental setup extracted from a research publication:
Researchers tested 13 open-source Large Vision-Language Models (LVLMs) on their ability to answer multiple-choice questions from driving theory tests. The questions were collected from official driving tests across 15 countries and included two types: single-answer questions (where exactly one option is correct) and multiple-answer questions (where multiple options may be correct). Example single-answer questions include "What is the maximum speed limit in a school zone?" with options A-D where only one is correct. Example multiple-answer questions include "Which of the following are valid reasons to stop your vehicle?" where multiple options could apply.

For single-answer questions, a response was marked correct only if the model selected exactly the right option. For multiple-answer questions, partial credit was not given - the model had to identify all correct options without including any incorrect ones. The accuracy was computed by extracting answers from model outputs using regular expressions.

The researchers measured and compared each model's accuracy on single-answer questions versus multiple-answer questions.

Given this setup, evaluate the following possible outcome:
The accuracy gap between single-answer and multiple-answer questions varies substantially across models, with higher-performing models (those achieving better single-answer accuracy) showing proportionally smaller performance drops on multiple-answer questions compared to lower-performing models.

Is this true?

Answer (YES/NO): NO